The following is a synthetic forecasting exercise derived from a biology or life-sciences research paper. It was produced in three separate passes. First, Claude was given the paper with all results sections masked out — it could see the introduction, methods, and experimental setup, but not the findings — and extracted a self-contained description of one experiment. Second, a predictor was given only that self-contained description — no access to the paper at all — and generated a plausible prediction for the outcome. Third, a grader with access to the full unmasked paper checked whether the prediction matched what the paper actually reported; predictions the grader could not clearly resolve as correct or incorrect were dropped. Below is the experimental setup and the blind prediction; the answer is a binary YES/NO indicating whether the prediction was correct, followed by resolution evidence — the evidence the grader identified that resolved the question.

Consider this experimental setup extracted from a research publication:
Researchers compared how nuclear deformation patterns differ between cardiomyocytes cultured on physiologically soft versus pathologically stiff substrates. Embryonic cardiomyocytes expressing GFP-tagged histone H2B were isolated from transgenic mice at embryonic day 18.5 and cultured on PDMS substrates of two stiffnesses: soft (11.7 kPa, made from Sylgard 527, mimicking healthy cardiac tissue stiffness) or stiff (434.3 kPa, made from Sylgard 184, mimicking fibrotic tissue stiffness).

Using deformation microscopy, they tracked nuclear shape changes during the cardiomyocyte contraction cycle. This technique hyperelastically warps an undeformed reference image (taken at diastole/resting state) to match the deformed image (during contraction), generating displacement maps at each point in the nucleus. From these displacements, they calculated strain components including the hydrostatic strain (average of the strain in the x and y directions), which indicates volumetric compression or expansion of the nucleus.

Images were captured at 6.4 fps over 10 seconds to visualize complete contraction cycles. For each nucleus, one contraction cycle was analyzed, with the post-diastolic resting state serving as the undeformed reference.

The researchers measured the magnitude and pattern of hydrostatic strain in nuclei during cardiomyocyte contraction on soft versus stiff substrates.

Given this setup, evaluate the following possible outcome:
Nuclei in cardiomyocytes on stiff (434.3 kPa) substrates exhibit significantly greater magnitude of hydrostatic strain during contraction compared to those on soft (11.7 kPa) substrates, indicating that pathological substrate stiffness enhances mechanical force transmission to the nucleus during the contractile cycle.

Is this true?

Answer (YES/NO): NO